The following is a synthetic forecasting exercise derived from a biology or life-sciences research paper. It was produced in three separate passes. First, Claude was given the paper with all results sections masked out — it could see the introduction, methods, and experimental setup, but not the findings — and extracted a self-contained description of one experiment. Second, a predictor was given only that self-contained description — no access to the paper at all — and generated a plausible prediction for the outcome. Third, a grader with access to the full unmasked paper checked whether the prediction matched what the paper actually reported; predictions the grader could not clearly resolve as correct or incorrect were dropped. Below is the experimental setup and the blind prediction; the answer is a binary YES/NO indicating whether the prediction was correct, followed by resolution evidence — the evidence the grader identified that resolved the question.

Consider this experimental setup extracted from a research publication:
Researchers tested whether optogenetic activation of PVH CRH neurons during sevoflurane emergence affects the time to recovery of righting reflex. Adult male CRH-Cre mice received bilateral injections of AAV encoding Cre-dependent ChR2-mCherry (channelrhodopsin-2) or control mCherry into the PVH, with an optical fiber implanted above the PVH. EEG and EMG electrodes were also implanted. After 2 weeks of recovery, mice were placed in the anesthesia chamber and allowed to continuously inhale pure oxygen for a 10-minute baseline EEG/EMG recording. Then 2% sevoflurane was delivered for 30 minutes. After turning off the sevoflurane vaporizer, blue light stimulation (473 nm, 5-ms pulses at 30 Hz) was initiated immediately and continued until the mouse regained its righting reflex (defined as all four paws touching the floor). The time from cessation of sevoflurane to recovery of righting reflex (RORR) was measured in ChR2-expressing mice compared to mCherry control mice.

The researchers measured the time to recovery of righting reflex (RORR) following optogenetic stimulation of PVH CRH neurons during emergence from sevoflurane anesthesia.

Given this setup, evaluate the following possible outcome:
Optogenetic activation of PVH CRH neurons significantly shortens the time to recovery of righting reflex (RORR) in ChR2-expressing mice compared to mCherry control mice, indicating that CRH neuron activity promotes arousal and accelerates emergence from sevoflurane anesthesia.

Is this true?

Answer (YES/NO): YES